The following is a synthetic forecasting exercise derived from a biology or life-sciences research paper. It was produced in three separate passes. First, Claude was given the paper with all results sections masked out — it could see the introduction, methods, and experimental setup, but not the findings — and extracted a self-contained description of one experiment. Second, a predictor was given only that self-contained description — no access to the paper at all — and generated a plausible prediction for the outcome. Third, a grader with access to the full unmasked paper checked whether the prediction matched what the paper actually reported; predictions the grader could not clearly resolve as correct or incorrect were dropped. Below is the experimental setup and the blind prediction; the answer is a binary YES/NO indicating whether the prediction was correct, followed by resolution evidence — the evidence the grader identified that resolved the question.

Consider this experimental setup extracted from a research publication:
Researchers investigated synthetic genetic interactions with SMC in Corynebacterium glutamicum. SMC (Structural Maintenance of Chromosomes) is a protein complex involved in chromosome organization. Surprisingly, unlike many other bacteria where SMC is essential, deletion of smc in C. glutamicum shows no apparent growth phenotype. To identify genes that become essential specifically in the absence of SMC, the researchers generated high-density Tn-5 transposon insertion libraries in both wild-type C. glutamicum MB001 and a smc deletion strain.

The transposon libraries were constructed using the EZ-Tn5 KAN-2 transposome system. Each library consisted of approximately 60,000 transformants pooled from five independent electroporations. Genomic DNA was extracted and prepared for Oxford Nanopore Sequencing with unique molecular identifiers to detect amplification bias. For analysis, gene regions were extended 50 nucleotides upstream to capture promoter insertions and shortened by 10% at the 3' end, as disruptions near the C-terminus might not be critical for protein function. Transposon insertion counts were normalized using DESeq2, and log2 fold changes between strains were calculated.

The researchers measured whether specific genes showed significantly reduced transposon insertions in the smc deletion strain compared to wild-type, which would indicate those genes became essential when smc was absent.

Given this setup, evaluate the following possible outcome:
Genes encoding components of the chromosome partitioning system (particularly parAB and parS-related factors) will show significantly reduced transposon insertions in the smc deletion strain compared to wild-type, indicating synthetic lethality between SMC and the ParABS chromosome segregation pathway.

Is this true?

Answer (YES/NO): NO